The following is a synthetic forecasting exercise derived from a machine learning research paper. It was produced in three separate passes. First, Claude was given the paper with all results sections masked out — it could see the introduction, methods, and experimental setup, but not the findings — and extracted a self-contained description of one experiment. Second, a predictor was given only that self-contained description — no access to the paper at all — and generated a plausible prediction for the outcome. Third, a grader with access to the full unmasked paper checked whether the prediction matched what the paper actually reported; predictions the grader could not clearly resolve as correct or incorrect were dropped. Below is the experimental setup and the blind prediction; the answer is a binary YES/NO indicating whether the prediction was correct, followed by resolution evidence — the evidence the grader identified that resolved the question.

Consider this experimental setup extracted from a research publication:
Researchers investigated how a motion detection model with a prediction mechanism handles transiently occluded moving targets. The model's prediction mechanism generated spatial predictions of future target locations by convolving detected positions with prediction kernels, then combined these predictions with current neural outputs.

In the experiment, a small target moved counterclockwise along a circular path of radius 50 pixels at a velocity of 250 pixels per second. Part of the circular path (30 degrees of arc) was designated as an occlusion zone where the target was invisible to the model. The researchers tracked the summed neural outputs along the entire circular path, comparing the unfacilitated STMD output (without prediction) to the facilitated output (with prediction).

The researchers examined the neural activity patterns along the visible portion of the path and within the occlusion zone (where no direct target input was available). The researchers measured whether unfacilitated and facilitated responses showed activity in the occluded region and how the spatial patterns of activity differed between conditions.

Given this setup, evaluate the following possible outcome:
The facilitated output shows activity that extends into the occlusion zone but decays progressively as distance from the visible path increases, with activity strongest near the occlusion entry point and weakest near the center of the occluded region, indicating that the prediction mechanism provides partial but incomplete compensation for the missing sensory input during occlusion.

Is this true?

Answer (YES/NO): NO